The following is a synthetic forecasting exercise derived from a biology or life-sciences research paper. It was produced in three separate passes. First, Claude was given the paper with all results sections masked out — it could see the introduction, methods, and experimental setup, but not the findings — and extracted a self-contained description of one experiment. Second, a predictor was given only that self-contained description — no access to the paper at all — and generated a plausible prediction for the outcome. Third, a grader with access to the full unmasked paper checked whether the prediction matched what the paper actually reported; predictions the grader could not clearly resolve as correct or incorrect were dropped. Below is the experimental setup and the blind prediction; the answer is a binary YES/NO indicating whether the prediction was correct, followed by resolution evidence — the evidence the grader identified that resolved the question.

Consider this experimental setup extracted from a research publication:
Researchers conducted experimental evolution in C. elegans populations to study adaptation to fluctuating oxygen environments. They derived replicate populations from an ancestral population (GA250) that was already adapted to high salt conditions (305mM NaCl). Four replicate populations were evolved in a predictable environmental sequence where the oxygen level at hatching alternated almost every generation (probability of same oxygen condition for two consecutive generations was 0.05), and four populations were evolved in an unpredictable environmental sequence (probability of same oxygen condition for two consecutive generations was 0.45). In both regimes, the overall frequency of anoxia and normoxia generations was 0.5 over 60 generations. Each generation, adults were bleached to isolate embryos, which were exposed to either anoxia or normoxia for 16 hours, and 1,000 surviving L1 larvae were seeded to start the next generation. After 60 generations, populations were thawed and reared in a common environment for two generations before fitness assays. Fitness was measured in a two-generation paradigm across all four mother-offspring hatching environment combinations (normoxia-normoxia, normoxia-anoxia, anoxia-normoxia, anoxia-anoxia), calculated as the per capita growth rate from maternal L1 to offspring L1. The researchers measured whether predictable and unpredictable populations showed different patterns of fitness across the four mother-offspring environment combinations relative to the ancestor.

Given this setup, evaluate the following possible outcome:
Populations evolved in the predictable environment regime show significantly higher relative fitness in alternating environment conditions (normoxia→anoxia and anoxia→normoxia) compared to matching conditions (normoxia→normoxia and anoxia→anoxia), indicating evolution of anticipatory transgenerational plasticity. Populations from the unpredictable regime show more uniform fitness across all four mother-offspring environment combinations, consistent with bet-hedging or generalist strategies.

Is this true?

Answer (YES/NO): NO